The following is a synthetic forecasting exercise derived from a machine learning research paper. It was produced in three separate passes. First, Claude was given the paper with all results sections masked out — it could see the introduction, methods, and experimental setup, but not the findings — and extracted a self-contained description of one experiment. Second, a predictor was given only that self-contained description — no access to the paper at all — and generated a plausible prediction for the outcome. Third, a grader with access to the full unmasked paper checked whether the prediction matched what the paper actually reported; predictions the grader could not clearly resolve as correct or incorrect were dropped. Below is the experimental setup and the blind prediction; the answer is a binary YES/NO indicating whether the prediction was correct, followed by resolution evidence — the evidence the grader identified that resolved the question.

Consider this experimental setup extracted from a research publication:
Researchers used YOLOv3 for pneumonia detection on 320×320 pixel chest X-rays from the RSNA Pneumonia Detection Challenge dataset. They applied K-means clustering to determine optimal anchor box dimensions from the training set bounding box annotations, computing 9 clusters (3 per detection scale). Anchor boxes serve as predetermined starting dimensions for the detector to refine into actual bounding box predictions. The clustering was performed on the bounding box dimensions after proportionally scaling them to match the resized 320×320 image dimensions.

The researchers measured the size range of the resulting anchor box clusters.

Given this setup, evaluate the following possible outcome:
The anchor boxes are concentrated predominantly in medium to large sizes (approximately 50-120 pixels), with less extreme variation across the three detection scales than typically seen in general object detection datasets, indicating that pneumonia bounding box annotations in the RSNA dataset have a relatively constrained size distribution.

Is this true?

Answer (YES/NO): NO